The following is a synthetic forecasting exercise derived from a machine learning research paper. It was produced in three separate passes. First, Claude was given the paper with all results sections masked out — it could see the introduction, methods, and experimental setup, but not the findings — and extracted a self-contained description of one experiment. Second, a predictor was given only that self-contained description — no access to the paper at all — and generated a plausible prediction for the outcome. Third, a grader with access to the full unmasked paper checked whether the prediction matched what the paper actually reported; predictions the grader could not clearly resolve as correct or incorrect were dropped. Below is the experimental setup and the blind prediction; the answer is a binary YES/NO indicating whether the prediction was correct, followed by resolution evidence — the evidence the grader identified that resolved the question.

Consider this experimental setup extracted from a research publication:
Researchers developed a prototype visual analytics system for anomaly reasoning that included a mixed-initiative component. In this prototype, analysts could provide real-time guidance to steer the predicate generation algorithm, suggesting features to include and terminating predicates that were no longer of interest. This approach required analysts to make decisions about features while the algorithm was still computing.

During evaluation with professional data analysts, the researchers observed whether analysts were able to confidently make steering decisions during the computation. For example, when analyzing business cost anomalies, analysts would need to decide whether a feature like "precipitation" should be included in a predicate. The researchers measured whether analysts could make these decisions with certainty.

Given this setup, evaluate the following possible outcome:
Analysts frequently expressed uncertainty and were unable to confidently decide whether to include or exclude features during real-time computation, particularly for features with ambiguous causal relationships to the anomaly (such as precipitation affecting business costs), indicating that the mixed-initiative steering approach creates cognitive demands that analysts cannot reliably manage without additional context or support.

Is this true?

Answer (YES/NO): YES